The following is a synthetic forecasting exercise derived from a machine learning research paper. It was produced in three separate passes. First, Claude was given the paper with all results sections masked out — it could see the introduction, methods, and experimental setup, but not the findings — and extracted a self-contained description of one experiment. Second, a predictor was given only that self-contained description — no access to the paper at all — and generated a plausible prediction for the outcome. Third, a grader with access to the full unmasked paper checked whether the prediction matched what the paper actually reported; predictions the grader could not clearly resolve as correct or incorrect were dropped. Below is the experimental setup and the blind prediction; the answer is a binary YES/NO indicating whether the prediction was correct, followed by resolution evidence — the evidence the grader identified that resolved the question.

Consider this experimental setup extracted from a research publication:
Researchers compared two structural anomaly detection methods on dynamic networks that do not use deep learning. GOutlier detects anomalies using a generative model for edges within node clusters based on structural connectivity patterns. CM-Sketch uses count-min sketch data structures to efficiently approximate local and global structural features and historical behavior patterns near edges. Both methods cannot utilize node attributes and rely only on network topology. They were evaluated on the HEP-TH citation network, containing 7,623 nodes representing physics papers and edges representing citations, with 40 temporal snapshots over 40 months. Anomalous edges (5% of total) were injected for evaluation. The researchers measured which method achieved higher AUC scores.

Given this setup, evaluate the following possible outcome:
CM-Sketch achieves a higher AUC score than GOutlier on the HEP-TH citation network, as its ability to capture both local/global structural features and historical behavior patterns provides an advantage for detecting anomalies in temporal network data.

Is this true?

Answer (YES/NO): NO